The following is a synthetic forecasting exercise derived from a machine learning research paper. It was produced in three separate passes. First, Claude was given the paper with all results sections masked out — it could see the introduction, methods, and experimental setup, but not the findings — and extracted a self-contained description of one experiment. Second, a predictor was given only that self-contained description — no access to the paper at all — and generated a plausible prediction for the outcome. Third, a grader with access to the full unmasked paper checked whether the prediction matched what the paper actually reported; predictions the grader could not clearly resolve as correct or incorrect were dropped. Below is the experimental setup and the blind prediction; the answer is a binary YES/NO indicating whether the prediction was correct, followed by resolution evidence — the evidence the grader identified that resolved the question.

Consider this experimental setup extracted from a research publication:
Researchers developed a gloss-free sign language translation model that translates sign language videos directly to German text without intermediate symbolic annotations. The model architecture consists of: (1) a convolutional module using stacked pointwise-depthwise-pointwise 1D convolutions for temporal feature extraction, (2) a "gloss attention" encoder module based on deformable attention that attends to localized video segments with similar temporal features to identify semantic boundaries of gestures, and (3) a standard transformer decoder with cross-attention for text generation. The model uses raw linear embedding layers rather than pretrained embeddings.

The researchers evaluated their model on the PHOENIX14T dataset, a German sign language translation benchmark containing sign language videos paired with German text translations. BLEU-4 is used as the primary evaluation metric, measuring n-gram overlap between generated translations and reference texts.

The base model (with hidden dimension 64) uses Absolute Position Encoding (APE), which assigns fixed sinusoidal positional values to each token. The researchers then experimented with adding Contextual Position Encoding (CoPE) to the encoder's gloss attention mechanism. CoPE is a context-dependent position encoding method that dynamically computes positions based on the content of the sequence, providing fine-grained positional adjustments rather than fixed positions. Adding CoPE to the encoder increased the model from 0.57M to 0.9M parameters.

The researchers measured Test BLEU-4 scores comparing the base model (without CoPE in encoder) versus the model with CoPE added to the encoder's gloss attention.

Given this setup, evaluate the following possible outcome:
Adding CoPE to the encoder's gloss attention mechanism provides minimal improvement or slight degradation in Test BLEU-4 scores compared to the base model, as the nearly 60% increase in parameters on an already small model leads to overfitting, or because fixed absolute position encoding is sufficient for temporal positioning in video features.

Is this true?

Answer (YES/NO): YES